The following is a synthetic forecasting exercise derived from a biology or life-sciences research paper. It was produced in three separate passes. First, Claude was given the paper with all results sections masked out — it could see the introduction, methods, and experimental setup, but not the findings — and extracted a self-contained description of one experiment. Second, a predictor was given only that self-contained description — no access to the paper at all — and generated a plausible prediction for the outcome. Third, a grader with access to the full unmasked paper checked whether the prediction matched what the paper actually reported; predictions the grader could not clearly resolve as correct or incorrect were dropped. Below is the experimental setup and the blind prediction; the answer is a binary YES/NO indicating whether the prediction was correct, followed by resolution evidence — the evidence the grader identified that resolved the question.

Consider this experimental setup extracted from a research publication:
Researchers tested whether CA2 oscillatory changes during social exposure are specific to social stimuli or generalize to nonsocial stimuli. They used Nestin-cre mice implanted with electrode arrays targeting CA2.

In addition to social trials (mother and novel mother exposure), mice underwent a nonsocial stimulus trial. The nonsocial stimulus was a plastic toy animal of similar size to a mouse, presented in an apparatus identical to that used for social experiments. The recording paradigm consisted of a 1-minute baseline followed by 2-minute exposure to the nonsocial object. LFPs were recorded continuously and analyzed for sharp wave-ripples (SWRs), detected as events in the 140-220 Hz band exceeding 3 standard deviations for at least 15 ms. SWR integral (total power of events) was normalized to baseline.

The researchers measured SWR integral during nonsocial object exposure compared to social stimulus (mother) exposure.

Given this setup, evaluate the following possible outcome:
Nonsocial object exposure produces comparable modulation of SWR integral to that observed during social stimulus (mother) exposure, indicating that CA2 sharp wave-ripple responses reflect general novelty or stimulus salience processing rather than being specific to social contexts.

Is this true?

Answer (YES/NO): NO